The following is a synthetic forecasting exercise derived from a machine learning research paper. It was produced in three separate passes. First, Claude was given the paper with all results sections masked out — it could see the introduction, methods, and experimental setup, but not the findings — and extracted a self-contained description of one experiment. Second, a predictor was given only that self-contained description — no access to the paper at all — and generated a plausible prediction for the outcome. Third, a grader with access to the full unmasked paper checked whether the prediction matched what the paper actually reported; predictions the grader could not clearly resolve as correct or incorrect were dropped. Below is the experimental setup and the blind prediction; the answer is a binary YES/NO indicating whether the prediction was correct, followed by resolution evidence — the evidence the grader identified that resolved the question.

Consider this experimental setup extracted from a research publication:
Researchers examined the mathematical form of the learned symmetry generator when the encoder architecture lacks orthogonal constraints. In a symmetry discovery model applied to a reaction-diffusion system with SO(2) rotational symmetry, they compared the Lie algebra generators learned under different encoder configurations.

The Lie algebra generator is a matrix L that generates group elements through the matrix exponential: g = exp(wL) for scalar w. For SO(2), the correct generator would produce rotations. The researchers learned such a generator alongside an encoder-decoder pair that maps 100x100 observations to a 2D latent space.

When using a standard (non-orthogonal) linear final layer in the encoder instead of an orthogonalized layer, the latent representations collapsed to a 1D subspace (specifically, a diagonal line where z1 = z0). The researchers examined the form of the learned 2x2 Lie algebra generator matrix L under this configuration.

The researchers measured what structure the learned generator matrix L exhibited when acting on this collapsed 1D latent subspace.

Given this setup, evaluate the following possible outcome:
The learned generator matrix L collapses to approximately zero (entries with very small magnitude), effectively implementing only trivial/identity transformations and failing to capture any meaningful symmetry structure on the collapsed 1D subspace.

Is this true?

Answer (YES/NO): NO